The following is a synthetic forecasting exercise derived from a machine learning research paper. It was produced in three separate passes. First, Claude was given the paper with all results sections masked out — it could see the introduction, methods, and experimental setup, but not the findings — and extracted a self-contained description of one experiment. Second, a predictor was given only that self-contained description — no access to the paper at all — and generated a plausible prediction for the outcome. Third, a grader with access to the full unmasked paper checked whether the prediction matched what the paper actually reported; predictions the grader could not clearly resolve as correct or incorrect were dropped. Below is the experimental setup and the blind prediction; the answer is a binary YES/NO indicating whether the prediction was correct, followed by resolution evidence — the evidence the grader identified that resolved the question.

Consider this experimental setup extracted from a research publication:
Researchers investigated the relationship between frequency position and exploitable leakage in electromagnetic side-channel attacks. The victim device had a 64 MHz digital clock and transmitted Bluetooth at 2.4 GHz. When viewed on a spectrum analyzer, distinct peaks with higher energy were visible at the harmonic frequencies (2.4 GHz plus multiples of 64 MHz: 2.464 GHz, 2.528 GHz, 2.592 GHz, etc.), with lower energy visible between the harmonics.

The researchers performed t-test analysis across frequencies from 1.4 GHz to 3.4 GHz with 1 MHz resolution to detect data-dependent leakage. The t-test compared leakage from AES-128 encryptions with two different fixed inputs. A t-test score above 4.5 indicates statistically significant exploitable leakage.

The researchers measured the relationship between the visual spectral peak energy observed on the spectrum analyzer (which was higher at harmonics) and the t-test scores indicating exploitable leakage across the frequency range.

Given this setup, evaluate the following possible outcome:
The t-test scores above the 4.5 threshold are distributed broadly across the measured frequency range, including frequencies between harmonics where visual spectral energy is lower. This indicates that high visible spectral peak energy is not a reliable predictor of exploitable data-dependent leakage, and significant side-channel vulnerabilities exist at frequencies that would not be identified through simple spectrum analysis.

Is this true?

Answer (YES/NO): YES